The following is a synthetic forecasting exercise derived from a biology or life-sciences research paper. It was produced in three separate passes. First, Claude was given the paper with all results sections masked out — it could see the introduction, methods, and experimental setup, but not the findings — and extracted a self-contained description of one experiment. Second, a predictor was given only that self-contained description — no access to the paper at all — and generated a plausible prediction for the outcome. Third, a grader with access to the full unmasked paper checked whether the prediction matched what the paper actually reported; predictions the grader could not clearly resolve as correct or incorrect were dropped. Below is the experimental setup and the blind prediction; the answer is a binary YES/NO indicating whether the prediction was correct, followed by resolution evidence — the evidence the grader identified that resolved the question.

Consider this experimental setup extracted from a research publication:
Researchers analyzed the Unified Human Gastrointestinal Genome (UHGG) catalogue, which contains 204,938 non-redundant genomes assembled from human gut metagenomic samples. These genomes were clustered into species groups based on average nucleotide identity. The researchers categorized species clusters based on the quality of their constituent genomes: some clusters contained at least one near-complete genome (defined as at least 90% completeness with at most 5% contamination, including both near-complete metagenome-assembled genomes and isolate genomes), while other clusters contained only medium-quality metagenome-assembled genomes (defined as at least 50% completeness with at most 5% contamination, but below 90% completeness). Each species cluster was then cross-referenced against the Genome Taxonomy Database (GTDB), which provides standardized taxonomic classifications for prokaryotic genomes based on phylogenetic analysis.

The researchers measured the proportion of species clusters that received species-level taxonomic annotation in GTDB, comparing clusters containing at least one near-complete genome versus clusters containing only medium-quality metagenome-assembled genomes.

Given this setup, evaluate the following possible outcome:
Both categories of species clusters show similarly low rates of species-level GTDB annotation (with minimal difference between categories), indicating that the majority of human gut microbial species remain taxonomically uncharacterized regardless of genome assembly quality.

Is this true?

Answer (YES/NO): NO